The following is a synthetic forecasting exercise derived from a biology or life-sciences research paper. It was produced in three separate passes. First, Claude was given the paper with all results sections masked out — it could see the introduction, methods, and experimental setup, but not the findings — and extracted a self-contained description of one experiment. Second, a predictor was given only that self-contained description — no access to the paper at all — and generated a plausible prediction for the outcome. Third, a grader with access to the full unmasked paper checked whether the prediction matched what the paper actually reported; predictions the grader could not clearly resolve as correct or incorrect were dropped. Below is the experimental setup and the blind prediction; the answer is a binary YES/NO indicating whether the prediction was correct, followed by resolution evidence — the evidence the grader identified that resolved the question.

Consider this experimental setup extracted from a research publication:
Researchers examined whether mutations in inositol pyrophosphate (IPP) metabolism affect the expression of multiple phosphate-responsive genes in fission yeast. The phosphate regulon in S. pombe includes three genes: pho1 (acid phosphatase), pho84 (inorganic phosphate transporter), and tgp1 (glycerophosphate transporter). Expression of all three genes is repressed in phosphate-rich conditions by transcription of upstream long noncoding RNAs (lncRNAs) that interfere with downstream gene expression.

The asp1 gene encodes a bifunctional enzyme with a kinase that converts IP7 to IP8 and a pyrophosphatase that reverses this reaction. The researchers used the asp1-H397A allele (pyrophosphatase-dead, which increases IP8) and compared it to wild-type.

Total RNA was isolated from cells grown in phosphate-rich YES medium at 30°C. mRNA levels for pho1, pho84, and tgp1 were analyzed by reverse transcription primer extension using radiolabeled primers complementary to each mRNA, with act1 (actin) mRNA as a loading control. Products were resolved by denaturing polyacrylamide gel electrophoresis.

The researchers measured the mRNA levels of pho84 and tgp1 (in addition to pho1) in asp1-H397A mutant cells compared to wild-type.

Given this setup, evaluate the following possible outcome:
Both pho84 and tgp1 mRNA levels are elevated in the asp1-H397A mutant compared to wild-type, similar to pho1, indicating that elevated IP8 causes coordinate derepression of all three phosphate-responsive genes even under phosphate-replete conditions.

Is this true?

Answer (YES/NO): YES